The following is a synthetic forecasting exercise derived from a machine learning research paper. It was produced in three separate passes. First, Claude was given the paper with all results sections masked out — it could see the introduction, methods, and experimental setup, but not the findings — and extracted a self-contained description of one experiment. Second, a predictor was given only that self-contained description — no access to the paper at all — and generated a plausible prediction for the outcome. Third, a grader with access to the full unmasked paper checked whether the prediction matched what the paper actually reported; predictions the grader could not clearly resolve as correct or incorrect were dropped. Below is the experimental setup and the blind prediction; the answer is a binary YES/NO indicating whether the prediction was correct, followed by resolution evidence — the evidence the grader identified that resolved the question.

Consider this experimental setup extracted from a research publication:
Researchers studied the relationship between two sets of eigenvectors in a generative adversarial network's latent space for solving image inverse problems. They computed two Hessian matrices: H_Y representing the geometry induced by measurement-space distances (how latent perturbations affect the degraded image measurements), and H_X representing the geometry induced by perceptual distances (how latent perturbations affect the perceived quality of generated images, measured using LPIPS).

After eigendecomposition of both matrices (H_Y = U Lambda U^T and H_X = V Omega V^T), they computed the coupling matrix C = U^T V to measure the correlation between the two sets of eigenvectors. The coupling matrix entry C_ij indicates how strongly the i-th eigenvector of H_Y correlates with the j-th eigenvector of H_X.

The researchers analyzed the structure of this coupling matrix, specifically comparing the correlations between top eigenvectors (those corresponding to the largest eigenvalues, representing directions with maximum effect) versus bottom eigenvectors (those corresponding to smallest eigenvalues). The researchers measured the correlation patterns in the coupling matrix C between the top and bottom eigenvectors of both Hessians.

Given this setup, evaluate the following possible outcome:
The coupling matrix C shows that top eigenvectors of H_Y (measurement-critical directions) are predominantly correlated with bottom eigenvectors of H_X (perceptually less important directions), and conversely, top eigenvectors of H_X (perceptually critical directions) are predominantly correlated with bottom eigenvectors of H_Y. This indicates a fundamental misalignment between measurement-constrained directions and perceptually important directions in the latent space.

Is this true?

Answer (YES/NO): NO